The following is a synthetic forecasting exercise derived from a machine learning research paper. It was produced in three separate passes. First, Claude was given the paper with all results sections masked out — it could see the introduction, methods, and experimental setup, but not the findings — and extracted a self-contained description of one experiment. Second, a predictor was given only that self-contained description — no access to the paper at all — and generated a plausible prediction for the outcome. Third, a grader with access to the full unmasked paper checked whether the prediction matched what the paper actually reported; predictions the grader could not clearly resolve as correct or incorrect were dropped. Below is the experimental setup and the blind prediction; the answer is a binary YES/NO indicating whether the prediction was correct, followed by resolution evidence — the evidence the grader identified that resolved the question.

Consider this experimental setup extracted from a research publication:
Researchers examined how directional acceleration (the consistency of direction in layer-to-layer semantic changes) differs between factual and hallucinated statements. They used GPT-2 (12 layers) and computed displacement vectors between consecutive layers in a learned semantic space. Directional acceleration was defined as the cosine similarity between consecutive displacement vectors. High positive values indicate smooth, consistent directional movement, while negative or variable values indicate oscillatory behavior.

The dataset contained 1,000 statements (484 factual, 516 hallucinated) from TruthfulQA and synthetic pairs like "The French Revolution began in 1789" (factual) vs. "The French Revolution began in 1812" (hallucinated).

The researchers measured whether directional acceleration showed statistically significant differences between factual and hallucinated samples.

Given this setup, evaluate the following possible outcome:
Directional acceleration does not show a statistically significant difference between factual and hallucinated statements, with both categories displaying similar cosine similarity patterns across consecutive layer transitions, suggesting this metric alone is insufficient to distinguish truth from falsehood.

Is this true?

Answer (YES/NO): YES